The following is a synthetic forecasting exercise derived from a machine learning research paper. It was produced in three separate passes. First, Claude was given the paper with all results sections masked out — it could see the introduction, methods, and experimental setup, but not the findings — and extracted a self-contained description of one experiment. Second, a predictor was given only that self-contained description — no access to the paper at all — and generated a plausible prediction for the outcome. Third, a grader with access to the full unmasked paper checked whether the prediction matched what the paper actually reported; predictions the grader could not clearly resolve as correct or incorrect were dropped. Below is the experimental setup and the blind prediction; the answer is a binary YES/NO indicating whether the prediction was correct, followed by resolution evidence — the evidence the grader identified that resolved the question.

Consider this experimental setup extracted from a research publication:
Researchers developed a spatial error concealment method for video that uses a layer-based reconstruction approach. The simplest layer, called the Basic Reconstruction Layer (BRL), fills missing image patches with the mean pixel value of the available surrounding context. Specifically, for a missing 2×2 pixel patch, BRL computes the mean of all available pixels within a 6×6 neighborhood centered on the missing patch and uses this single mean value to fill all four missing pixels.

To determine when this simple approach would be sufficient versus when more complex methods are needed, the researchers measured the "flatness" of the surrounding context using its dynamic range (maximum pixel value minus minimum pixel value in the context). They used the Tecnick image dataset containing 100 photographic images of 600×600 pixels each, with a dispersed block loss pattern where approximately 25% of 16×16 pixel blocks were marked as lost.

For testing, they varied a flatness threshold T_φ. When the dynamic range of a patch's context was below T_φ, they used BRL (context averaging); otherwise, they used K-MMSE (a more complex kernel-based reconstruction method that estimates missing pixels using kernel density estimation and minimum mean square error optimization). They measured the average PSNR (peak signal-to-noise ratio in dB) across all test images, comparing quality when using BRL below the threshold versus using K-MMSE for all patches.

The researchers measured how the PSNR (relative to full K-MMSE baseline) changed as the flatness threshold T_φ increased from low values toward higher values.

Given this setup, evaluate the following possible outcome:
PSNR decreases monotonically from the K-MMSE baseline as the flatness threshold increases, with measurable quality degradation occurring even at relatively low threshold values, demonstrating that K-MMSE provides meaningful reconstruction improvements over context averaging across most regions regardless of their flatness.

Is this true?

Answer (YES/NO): NO